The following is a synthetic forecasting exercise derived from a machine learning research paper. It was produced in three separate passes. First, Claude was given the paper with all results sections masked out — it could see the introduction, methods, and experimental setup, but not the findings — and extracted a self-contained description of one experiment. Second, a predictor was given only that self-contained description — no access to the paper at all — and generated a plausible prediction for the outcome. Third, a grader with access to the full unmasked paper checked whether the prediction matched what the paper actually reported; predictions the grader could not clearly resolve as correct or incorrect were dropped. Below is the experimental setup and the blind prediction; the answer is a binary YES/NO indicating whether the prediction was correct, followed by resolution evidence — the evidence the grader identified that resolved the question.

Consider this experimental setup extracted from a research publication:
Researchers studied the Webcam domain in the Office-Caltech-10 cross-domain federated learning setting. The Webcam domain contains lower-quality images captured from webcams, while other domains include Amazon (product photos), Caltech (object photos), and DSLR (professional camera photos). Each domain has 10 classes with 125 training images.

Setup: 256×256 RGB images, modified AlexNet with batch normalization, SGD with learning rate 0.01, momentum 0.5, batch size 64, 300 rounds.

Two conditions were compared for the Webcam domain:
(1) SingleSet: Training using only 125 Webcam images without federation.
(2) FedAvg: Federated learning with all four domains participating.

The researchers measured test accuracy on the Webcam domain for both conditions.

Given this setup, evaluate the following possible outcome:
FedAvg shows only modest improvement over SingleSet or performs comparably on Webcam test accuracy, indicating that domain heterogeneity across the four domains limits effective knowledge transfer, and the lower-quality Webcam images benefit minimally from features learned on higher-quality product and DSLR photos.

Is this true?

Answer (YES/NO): YES